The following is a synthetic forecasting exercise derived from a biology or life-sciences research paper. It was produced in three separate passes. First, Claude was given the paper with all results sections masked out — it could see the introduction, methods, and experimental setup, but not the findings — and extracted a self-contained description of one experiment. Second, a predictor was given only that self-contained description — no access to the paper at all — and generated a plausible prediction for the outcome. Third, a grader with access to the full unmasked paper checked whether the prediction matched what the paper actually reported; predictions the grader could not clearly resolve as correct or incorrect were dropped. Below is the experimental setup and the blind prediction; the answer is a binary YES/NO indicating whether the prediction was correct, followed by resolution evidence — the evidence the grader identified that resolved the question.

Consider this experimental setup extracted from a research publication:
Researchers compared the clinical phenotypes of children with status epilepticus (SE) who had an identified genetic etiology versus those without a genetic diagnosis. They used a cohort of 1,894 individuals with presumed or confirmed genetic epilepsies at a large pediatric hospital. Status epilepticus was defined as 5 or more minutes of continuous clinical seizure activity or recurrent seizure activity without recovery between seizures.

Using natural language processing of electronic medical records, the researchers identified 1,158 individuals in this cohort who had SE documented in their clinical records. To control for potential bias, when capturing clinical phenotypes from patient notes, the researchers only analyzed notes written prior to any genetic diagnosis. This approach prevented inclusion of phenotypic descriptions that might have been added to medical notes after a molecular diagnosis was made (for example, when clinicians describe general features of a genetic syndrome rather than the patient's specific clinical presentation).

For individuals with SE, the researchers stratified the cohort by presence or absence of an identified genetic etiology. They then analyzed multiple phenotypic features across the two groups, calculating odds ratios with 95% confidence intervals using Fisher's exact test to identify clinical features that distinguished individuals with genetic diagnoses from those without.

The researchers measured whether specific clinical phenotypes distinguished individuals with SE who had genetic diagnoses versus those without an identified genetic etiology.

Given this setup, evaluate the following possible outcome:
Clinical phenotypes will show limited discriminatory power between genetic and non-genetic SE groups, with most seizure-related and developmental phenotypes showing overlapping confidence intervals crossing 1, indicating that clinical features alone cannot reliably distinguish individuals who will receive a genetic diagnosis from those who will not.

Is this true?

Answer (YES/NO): NO